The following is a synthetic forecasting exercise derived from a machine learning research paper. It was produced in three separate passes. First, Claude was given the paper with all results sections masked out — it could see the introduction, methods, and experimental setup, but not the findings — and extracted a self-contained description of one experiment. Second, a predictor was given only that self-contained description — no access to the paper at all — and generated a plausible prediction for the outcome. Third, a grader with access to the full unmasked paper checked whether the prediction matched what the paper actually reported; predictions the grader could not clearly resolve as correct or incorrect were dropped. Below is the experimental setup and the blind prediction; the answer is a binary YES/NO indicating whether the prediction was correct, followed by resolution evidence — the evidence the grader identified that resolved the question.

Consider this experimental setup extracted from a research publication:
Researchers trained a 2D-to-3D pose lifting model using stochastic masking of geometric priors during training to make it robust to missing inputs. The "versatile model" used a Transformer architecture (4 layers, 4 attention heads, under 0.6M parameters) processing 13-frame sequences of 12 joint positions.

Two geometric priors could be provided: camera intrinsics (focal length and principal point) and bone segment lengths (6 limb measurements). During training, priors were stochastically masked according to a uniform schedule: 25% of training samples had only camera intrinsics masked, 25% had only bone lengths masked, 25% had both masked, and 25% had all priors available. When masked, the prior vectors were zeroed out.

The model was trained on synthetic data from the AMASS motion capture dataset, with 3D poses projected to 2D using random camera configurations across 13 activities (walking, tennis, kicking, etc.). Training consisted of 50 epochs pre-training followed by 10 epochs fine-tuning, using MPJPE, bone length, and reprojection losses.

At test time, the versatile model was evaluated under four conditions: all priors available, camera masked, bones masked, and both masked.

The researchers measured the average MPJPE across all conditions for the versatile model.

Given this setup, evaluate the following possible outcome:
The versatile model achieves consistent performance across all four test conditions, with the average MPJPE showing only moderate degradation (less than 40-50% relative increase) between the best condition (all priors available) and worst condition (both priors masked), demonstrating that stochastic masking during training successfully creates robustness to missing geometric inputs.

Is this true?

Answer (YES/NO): YES